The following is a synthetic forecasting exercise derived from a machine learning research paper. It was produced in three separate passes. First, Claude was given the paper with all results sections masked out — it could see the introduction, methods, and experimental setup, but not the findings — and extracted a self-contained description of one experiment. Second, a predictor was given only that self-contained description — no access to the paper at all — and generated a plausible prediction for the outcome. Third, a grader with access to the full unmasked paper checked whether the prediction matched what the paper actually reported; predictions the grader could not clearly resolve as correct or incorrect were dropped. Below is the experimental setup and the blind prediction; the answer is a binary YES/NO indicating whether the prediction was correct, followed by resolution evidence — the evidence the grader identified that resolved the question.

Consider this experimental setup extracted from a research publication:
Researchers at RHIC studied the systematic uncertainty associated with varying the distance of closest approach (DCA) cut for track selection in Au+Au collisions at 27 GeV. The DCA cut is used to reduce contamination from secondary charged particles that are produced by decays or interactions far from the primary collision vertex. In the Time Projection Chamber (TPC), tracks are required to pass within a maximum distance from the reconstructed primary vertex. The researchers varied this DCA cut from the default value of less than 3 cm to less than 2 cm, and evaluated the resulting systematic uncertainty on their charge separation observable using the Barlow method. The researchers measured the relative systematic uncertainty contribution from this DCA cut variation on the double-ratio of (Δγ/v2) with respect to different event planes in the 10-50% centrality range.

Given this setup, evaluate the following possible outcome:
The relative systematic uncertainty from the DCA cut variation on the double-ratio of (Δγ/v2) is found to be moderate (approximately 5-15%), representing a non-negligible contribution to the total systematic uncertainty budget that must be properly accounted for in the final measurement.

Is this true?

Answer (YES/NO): NO